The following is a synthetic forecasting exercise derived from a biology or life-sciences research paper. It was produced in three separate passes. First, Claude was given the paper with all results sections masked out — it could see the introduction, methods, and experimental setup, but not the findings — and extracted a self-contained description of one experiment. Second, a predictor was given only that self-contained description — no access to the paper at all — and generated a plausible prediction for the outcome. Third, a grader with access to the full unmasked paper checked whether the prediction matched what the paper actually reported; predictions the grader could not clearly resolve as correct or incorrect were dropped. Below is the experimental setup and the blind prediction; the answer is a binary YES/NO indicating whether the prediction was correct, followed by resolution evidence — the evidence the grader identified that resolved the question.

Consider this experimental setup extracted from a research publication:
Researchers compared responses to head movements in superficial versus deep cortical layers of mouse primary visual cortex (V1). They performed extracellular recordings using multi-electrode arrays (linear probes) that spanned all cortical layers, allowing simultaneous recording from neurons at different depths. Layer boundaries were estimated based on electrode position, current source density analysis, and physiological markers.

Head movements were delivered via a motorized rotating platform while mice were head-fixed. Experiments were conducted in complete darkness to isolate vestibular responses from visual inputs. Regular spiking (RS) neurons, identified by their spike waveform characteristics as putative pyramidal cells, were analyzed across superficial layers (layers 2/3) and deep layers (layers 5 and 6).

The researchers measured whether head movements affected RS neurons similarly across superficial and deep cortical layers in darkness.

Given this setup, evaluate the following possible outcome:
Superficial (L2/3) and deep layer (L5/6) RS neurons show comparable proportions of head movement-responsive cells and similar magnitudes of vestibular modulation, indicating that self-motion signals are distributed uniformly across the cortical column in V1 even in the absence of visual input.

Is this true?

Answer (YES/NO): NO